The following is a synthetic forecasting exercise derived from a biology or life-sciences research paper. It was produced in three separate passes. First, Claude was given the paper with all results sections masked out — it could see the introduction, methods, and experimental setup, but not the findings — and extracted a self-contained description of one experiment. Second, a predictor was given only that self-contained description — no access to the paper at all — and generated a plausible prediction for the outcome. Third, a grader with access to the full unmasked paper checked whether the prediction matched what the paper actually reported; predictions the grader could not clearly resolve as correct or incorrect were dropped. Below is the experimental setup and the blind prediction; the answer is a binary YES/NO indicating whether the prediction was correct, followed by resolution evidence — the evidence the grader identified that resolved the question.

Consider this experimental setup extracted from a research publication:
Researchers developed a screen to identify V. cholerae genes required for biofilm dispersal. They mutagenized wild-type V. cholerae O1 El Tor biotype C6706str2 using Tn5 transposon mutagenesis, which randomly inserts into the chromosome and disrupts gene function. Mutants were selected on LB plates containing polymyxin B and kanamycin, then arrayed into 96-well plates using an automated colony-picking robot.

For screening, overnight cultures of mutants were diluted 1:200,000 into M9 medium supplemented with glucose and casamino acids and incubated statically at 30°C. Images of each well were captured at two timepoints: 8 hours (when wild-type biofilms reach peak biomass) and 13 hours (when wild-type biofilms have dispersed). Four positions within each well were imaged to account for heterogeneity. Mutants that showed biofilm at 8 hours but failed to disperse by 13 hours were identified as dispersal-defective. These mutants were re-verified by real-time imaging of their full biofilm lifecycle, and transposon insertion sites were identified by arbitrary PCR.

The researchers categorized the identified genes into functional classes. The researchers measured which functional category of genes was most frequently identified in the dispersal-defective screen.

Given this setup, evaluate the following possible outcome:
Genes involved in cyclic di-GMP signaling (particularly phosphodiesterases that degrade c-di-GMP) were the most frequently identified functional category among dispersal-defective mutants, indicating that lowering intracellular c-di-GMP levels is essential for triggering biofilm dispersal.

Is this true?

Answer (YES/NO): NO